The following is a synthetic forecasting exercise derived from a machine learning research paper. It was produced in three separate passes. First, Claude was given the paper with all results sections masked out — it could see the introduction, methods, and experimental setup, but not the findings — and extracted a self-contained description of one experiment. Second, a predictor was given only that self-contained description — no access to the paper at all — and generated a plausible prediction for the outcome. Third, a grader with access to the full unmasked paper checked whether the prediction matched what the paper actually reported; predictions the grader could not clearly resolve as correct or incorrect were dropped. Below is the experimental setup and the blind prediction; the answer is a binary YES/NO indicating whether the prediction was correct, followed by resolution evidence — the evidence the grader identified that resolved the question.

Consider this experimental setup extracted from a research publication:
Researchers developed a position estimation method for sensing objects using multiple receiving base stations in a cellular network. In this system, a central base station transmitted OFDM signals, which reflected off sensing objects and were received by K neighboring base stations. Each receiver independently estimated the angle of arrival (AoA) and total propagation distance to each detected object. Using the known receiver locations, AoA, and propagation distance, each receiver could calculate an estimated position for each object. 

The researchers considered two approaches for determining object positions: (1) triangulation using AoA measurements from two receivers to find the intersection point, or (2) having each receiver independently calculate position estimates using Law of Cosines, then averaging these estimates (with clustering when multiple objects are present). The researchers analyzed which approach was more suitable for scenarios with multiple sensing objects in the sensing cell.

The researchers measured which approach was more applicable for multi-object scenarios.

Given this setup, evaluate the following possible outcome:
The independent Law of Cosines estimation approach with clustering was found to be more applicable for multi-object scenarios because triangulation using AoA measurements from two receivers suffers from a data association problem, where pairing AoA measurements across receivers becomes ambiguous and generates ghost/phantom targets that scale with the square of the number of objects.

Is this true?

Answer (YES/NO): YES